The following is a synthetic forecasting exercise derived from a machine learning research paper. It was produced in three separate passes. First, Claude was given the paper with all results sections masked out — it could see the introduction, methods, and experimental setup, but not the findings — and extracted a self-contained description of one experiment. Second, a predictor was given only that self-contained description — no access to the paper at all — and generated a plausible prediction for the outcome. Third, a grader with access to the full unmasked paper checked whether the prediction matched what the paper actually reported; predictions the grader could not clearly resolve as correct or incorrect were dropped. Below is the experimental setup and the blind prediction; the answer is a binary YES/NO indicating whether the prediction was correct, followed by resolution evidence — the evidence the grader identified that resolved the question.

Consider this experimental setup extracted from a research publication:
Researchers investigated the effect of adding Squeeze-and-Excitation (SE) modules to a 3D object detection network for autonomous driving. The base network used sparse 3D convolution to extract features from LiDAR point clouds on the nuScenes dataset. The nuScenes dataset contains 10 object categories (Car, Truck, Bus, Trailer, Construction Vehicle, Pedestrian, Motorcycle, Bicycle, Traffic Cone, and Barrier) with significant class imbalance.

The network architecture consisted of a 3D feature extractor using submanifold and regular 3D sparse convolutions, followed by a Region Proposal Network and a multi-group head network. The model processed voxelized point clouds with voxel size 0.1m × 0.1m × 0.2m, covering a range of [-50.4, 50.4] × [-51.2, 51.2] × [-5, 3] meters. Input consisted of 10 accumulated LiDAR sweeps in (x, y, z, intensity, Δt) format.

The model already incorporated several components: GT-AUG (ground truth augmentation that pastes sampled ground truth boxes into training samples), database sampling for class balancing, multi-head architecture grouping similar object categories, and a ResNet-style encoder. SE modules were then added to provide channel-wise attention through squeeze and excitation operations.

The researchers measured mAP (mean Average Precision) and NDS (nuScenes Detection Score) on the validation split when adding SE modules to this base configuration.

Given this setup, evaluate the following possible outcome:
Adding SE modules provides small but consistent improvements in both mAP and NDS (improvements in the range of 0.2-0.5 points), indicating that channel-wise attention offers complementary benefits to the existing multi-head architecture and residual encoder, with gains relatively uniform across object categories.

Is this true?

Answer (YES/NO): NO